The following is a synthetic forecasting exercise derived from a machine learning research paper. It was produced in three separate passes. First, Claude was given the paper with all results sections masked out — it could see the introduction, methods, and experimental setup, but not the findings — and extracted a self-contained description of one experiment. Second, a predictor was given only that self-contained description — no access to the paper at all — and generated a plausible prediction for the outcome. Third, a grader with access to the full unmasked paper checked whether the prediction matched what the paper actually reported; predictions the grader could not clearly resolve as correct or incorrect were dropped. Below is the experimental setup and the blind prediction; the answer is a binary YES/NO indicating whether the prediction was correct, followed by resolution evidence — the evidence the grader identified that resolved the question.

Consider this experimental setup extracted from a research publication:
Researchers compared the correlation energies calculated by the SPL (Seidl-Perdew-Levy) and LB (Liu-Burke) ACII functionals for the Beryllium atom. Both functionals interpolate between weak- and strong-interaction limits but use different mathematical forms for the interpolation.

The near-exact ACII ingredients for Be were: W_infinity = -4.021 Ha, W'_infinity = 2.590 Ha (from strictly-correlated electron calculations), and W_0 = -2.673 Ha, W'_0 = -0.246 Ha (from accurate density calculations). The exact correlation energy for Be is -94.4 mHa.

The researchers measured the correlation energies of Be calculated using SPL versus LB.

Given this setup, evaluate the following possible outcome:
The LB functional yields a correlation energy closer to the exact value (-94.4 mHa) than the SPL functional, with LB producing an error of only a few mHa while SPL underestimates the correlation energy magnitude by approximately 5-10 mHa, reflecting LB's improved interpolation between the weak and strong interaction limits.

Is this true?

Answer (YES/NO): NO